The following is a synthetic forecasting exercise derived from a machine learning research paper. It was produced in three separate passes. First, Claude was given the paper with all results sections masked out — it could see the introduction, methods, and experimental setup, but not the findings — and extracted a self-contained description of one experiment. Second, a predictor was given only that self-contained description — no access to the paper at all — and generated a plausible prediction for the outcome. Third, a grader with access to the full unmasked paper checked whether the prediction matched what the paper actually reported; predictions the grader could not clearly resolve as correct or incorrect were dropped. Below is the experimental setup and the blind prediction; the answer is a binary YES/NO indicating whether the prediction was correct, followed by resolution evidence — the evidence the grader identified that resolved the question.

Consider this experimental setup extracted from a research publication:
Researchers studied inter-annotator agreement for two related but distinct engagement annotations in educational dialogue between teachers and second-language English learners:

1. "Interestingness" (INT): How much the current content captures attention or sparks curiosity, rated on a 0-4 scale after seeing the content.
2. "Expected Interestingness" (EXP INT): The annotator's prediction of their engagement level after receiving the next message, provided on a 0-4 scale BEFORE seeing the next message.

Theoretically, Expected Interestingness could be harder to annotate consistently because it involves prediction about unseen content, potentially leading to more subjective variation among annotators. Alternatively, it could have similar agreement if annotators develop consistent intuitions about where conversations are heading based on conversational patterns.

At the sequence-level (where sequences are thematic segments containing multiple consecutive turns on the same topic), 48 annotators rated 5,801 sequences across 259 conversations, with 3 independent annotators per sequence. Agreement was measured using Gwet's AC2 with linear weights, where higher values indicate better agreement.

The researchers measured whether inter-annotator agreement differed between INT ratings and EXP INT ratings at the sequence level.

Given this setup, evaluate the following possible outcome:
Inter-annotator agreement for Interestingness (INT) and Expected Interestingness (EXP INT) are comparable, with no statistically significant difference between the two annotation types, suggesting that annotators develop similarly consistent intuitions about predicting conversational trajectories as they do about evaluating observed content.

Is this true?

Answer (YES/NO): NO